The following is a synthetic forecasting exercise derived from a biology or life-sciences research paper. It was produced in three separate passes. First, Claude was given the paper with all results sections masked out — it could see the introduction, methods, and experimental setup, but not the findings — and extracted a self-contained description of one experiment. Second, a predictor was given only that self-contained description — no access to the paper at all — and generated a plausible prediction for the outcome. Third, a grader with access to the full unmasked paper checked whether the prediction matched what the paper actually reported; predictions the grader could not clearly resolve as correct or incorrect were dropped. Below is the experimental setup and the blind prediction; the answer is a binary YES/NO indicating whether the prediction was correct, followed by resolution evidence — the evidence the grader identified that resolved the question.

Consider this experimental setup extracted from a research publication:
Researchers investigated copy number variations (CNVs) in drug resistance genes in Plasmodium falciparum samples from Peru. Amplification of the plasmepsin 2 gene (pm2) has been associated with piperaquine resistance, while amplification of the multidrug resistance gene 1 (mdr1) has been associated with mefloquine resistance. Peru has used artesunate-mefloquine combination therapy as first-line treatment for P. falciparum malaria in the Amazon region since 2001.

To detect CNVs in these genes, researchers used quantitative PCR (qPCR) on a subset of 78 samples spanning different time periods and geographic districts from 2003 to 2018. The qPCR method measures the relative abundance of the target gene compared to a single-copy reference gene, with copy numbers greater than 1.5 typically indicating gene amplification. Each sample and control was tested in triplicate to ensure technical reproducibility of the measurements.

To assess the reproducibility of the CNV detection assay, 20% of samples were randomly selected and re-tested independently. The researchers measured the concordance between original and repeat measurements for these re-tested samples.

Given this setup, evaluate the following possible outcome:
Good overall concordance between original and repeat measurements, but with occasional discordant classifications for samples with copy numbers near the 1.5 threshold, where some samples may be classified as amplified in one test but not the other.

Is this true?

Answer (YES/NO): NO